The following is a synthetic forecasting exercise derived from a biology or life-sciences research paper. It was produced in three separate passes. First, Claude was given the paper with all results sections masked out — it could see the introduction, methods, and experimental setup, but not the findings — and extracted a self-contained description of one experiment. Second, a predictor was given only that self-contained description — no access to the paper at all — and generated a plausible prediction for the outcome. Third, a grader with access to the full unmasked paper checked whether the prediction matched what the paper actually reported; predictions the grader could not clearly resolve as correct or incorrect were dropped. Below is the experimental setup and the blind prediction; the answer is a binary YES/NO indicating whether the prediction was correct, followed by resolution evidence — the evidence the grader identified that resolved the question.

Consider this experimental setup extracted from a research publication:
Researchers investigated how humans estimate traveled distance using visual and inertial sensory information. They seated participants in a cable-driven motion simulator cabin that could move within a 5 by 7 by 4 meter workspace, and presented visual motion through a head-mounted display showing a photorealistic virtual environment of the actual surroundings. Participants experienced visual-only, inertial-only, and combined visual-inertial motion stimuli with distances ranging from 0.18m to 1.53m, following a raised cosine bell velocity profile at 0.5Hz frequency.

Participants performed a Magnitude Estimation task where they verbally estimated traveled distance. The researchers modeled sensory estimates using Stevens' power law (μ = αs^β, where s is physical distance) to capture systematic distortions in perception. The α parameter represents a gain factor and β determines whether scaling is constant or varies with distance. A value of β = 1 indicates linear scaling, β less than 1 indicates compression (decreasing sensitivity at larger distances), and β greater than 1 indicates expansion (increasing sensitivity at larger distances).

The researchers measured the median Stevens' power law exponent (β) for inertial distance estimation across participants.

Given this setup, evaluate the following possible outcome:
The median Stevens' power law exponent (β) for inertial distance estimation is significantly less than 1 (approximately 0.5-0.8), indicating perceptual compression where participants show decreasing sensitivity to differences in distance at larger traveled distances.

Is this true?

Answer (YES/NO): NO